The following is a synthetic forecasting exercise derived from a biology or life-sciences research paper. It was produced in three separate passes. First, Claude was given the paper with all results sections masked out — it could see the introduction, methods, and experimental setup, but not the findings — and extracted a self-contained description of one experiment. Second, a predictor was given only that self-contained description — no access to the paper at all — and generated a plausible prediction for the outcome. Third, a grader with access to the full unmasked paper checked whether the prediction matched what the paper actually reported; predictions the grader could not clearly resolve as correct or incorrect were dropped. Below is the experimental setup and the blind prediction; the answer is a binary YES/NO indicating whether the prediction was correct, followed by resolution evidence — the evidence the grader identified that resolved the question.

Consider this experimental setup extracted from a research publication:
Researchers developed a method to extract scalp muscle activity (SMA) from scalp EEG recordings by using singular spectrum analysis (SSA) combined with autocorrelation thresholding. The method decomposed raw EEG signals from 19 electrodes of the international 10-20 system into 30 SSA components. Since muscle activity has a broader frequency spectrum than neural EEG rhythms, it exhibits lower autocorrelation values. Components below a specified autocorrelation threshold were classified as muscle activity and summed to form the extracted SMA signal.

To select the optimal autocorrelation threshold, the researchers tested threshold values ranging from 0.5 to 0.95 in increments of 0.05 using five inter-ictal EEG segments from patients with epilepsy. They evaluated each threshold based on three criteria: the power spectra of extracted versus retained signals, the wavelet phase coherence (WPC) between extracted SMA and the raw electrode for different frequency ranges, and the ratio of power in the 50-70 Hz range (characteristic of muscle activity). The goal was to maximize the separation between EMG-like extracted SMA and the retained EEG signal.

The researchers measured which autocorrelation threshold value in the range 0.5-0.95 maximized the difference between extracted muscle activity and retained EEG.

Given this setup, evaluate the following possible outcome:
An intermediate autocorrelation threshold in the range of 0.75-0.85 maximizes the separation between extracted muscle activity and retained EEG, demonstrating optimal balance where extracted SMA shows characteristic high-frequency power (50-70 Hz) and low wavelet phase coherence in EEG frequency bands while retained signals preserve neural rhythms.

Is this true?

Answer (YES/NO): YES